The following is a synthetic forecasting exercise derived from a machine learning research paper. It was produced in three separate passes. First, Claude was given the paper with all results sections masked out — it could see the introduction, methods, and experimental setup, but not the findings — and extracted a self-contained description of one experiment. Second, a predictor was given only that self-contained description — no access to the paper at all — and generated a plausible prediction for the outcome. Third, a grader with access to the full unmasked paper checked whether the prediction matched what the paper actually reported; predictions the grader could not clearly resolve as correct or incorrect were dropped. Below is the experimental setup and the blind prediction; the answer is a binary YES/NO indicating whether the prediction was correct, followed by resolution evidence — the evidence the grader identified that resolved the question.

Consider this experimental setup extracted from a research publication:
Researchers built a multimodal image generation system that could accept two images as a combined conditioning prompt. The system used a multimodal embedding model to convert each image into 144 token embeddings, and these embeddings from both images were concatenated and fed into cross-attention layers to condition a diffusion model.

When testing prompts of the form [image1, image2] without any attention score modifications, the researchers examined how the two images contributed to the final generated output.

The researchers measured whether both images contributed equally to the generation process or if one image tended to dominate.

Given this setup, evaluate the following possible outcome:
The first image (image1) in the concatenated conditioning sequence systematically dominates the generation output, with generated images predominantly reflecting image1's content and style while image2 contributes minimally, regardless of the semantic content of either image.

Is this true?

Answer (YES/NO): NO